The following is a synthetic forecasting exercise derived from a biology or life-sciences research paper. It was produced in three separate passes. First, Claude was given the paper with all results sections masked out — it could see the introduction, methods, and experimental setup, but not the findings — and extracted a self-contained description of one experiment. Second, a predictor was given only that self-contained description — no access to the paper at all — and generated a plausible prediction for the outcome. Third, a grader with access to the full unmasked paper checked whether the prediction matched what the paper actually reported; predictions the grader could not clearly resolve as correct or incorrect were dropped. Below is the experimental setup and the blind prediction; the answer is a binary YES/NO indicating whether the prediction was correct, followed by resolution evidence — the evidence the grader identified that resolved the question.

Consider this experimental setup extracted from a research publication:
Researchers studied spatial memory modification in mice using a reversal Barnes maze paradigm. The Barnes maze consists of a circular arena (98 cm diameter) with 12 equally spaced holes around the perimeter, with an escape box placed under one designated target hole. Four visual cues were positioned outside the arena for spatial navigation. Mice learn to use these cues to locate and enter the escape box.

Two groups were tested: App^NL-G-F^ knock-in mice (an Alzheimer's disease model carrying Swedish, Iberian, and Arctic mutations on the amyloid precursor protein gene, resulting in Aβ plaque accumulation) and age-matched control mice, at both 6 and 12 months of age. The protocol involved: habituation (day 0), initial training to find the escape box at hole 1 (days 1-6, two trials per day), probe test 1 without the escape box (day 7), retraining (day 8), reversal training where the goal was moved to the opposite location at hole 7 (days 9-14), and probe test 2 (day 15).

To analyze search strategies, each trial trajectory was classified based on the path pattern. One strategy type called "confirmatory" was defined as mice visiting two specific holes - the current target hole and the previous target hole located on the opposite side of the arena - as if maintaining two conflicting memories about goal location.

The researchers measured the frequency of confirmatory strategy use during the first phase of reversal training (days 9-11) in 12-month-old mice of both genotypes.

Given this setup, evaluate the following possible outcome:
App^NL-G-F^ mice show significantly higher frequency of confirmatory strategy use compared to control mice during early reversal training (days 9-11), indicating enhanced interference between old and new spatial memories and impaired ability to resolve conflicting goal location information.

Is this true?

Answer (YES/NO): NO